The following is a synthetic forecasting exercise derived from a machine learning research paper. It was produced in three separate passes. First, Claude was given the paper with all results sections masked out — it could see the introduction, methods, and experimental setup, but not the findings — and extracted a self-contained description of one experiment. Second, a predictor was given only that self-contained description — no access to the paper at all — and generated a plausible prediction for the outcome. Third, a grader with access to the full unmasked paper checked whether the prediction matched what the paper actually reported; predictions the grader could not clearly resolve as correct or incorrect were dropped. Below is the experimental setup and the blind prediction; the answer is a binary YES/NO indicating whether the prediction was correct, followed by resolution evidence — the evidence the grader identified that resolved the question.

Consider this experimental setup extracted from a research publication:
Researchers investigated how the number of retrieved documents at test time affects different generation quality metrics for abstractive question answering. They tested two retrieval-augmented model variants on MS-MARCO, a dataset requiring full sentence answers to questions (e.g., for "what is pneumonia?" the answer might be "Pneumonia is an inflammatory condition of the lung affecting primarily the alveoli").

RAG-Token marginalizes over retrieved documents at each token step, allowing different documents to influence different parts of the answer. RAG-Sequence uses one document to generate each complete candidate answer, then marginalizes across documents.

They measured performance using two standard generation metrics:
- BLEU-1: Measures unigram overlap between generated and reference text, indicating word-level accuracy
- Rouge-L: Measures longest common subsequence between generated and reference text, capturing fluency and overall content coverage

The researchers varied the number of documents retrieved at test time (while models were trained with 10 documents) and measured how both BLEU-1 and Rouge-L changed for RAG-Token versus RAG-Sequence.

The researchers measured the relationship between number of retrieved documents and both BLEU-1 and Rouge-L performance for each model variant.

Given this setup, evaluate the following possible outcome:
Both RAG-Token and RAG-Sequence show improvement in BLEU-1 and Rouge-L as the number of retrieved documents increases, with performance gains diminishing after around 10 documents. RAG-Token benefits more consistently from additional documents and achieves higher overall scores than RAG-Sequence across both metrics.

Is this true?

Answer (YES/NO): NO